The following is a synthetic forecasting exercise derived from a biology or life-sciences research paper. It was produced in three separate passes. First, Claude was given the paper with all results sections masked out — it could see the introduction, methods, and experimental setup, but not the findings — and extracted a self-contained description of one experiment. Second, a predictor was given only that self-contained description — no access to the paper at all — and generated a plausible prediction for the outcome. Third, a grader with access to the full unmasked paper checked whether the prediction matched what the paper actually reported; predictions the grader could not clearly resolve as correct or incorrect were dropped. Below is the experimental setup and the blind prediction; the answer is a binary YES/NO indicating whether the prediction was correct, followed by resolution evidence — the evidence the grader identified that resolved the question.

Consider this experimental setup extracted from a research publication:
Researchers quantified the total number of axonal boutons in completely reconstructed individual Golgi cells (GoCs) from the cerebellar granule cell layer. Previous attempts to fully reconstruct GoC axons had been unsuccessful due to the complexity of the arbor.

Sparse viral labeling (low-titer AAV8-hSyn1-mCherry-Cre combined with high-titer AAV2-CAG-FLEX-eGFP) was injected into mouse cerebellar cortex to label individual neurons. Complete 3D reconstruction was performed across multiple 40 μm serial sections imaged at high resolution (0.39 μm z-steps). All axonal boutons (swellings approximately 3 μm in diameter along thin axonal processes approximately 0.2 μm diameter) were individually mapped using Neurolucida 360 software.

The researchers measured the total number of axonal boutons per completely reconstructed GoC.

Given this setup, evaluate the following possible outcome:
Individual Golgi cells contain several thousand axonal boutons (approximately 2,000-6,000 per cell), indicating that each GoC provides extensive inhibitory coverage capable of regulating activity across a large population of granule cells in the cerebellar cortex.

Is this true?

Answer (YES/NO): NO